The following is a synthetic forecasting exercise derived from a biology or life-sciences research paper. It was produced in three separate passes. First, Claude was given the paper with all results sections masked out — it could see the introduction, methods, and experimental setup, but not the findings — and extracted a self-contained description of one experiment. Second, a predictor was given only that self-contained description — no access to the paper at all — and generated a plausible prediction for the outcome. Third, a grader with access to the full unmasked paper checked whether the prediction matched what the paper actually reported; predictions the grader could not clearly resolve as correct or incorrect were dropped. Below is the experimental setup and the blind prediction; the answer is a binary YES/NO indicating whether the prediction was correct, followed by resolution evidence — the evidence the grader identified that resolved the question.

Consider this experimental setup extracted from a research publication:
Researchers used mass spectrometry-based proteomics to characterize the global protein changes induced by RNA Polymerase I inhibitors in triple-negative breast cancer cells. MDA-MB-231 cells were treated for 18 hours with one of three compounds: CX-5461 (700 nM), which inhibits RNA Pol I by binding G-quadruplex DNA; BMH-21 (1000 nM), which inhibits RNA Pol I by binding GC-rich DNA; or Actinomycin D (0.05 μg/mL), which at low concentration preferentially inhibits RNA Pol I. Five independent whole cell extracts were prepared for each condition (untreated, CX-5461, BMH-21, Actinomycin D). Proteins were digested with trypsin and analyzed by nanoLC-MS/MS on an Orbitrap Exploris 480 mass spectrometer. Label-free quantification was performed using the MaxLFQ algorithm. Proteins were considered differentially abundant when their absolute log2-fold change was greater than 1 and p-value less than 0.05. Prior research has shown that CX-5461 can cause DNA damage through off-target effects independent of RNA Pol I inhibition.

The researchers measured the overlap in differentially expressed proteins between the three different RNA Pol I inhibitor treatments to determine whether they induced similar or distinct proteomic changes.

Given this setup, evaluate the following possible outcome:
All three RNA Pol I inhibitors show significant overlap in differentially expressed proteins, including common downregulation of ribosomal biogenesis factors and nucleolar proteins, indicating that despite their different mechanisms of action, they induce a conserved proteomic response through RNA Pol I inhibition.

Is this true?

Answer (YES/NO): NO